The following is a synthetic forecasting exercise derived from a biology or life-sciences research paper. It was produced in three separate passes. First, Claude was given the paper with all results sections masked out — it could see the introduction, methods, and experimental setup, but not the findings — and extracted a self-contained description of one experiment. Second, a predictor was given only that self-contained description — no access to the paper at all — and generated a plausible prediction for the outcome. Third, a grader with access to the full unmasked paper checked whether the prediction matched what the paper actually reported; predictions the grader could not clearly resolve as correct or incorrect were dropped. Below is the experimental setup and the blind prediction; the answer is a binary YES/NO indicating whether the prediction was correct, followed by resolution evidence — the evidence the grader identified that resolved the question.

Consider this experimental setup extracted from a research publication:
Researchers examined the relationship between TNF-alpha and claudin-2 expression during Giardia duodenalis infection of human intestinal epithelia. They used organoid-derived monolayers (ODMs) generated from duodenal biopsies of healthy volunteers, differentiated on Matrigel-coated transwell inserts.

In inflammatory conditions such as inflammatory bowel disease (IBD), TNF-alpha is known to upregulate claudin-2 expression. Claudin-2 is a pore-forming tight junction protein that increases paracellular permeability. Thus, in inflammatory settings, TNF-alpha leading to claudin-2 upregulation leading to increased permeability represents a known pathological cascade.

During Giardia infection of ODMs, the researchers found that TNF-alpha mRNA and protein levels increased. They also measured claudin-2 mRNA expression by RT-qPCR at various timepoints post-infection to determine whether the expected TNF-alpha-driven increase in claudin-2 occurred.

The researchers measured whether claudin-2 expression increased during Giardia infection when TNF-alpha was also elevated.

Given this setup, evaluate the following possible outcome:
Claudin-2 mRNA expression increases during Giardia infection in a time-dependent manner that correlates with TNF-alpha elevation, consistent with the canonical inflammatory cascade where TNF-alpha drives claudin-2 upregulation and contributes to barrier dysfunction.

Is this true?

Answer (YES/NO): NO